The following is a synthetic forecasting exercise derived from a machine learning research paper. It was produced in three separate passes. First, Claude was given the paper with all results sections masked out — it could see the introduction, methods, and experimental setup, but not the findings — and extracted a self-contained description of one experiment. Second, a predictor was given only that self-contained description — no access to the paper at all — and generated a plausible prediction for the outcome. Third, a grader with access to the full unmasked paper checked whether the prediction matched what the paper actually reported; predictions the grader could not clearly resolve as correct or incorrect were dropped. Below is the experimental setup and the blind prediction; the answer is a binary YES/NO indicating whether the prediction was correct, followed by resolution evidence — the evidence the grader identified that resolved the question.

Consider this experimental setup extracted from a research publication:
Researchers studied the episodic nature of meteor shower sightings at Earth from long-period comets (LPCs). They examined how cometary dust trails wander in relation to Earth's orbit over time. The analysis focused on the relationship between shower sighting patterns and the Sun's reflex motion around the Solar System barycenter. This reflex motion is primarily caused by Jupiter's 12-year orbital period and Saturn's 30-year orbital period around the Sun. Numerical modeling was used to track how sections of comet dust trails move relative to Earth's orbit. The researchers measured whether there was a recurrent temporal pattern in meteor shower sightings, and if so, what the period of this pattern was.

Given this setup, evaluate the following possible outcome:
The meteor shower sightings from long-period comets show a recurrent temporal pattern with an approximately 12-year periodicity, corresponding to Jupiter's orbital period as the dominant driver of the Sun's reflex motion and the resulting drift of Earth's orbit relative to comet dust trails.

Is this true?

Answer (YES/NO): NO